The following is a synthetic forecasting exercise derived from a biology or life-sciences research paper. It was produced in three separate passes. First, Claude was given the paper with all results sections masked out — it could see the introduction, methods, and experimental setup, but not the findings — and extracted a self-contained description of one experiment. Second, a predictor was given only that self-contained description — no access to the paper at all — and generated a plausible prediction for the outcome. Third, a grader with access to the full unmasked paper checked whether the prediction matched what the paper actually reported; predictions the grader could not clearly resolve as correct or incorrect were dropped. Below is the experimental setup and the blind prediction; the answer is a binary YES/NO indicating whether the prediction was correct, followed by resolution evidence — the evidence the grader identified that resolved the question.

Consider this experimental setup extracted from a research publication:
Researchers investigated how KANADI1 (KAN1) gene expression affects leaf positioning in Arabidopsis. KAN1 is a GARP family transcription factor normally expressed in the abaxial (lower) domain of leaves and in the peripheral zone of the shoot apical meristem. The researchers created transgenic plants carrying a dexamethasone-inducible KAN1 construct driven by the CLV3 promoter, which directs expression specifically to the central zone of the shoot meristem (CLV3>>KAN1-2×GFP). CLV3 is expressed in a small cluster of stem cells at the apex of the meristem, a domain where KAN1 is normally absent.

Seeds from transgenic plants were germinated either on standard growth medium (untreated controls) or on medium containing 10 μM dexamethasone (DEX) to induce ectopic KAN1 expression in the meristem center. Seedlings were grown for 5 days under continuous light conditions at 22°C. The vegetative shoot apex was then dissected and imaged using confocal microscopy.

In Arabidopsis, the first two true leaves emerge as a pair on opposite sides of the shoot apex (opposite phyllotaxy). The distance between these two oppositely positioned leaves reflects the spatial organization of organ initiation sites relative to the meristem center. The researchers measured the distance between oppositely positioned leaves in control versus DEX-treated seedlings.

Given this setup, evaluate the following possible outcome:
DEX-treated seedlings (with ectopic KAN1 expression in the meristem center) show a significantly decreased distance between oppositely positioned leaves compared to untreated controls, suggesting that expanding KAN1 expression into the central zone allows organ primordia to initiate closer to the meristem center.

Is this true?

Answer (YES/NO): NO